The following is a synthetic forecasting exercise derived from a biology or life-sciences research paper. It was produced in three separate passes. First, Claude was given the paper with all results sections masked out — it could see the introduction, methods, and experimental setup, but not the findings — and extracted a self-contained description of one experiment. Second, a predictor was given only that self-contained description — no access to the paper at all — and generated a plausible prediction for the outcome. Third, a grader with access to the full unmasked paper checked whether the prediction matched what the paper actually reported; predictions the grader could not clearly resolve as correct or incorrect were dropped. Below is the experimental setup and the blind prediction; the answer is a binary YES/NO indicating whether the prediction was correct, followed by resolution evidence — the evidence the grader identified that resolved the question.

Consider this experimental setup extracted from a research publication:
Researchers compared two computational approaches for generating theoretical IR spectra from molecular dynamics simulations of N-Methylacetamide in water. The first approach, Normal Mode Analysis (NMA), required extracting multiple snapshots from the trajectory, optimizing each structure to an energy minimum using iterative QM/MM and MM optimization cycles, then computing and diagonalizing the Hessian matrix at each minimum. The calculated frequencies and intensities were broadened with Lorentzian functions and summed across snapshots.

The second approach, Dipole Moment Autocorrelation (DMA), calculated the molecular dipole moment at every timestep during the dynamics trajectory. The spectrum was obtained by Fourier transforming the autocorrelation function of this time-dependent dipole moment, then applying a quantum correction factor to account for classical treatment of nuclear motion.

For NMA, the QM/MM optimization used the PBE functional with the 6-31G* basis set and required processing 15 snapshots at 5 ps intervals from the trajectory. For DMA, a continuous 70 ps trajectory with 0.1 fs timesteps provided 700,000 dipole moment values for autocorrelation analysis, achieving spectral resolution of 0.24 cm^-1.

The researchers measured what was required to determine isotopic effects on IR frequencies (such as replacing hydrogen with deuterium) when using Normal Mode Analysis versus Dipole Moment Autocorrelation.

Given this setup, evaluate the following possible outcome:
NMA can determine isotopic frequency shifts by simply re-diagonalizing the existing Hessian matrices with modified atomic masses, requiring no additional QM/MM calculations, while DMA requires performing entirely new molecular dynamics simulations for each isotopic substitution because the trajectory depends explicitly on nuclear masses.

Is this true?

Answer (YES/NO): YES